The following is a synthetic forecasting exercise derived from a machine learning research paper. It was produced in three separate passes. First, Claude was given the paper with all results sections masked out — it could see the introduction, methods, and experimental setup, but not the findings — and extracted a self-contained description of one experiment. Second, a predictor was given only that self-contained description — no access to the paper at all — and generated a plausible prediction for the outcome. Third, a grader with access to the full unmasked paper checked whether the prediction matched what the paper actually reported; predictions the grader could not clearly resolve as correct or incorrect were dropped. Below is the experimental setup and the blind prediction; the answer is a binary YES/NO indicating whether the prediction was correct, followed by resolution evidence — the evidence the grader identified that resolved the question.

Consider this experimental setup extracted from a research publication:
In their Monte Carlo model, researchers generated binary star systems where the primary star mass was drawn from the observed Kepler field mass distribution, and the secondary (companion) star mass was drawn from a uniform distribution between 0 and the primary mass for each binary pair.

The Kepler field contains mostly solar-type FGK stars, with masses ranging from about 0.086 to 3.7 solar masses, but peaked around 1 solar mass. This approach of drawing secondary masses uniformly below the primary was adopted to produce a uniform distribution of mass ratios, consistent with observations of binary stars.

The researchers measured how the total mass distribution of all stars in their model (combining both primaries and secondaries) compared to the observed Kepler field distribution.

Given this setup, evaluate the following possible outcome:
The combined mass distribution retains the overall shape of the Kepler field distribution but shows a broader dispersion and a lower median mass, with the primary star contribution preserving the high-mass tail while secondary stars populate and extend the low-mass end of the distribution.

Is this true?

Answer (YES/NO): NO